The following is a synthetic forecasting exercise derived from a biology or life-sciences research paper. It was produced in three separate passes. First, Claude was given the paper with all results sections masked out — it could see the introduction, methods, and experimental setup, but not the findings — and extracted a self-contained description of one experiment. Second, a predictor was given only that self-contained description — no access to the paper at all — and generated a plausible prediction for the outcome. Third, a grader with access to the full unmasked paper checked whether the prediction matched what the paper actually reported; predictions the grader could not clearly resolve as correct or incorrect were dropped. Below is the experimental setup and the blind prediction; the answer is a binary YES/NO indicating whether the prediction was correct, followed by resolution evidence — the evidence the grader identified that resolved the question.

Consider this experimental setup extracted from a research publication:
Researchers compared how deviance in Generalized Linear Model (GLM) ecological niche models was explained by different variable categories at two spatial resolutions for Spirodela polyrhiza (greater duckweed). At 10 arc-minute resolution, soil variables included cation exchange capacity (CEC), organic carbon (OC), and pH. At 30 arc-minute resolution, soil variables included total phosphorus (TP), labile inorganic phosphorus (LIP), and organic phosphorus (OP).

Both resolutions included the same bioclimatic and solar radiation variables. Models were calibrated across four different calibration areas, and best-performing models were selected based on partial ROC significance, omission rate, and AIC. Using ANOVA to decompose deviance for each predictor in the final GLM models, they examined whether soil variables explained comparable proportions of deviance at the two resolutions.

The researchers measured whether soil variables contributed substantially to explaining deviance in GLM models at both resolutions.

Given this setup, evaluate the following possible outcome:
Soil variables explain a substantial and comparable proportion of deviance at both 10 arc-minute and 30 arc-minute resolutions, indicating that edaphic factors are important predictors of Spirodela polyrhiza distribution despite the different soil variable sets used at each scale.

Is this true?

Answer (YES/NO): NO